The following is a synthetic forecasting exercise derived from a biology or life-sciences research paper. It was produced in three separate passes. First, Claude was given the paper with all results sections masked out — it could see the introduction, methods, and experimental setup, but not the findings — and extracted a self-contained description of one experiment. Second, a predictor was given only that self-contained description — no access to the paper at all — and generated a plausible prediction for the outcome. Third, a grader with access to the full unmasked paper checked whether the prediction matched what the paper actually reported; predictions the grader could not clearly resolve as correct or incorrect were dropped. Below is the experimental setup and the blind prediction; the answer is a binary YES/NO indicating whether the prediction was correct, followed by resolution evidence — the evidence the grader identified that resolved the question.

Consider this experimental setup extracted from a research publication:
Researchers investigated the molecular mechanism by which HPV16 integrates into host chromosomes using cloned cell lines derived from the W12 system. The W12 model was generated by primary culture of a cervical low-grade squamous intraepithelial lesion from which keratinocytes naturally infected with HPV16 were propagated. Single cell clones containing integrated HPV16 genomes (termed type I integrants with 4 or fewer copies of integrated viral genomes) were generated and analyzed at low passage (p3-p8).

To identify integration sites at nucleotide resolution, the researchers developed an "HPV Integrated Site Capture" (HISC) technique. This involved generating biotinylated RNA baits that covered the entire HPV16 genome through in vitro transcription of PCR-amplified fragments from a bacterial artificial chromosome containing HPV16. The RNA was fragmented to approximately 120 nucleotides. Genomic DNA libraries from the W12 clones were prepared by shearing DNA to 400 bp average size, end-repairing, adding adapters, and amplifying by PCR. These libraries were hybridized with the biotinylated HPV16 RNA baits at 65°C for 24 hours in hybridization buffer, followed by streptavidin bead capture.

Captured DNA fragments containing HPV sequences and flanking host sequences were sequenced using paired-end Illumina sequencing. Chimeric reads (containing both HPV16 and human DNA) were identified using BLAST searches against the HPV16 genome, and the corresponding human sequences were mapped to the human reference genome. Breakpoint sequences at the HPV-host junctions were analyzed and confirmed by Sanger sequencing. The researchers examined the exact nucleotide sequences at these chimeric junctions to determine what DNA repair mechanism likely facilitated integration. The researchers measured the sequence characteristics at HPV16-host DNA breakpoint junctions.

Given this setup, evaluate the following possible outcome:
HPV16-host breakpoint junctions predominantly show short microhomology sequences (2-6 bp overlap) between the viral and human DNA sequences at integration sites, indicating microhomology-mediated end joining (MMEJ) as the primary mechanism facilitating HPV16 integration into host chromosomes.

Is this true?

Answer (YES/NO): YES